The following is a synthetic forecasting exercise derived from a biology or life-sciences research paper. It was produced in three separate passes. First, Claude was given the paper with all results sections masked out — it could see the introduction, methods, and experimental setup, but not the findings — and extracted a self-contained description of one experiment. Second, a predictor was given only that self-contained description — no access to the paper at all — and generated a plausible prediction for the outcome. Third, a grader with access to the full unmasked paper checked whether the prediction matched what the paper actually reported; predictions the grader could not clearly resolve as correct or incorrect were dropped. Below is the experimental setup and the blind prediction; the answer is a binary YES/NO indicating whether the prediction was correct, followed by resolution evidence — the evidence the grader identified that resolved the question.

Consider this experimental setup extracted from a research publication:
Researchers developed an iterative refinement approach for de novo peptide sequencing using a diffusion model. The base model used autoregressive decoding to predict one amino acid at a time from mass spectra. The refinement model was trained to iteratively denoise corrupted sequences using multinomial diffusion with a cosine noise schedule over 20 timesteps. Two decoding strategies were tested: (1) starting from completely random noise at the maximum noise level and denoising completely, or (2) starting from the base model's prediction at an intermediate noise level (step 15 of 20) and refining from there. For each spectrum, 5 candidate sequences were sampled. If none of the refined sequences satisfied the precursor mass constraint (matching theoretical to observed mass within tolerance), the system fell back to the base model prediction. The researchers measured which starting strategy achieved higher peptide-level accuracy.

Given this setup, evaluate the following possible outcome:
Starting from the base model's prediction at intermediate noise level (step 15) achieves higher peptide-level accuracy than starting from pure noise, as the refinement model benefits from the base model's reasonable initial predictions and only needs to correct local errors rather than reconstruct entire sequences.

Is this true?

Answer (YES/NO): YES